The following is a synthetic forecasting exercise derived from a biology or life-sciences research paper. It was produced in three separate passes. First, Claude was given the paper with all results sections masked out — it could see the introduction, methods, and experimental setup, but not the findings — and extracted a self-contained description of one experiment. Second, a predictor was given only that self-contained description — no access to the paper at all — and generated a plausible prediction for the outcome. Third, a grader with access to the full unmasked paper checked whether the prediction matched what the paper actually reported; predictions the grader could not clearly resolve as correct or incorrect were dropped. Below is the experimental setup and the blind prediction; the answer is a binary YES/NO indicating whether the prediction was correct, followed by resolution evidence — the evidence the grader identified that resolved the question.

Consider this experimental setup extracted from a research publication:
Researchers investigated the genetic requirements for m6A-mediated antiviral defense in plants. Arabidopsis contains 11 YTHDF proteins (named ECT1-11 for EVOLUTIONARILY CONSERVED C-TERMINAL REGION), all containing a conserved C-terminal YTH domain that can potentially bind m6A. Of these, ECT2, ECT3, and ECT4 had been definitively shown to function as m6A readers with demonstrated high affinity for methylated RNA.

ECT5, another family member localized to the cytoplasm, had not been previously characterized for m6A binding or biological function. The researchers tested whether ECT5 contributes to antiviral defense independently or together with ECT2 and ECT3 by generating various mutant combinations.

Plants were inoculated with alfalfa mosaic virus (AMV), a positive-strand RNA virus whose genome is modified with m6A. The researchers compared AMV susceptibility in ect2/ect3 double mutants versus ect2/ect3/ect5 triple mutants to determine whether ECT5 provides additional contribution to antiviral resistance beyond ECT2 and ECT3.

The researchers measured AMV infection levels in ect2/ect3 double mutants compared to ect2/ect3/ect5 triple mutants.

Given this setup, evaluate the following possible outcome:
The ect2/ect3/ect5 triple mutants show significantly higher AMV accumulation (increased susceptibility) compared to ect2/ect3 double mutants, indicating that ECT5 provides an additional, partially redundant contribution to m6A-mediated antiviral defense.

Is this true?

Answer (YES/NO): NO